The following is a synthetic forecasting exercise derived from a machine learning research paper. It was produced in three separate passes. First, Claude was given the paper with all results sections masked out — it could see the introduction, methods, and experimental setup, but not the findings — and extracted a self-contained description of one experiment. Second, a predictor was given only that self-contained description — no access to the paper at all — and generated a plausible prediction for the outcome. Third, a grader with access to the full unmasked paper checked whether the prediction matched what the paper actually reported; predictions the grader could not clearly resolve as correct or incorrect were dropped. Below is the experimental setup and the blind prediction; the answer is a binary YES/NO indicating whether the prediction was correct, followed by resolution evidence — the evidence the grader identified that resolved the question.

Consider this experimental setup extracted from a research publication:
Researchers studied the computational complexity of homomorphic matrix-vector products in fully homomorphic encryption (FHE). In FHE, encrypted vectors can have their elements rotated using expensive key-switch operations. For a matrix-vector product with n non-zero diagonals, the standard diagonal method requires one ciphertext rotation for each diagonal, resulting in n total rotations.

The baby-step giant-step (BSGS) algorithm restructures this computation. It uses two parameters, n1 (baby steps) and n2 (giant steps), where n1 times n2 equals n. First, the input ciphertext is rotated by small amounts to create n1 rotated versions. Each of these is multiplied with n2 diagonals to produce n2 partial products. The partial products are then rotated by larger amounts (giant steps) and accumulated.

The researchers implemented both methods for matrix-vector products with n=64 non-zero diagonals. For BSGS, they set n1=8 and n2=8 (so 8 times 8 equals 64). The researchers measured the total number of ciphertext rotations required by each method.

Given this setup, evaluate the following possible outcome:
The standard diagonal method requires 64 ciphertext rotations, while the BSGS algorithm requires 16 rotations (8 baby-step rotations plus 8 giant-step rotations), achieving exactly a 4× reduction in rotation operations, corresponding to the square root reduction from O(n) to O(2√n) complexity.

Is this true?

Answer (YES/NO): YES